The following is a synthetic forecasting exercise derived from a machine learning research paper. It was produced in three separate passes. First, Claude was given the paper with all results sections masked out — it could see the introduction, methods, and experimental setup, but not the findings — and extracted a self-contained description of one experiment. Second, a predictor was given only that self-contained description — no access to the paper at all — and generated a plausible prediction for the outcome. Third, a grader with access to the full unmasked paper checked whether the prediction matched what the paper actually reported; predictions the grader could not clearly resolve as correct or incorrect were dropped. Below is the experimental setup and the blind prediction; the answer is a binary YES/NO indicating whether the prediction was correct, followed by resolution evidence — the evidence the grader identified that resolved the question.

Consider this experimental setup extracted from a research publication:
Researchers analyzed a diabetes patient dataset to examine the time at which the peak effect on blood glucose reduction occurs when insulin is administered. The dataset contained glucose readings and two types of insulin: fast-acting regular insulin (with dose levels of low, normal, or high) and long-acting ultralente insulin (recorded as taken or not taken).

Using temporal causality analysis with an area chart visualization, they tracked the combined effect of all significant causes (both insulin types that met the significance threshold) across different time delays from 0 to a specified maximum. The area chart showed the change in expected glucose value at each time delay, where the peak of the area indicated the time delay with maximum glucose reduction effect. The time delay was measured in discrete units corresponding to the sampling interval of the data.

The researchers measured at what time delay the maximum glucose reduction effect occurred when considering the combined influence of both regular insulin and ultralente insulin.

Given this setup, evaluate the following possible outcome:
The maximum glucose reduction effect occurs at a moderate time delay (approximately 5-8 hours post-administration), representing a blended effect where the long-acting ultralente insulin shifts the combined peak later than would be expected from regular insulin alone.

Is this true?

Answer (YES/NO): NO